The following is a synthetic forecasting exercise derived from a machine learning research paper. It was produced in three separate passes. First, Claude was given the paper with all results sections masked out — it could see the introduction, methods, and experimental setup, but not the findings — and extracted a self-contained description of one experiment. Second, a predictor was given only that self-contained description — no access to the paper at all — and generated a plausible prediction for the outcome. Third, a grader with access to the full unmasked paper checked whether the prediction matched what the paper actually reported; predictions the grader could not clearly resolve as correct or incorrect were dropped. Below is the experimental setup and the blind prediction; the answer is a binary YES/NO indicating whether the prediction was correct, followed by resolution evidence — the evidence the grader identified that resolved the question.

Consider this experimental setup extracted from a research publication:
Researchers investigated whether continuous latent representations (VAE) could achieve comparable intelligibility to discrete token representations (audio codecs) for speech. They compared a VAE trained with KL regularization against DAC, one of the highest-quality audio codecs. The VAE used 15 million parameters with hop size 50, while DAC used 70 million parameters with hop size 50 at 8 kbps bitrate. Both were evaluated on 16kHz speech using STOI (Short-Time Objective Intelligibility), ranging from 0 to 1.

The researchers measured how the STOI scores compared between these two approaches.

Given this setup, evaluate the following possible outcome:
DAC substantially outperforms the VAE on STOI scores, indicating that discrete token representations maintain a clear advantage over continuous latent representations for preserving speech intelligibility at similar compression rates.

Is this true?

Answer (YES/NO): NO